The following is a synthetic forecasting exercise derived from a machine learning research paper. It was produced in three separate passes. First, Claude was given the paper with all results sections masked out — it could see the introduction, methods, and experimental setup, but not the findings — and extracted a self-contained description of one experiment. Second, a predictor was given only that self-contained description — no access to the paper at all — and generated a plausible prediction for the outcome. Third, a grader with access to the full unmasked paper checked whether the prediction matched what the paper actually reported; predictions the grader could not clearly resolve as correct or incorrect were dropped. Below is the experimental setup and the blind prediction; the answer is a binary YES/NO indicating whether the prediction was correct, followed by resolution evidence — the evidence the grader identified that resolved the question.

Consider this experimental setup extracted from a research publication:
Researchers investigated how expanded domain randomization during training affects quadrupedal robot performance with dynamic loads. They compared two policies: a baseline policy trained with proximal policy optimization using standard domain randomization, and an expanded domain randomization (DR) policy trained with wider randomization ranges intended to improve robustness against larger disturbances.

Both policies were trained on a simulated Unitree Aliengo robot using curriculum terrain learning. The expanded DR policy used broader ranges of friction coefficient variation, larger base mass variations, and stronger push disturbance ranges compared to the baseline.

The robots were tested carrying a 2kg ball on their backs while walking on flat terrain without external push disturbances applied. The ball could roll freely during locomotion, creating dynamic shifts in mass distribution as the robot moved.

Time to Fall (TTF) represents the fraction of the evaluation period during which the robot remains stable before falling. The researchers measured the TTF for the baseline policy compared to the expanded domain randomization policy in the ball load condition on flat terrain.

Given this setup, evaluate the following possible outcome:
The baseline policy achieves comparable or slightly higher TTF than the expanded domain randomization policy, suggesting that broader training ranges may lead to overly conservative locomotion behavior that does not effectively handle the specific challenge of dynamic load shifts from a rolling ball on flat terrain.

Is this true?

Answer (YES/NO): NO